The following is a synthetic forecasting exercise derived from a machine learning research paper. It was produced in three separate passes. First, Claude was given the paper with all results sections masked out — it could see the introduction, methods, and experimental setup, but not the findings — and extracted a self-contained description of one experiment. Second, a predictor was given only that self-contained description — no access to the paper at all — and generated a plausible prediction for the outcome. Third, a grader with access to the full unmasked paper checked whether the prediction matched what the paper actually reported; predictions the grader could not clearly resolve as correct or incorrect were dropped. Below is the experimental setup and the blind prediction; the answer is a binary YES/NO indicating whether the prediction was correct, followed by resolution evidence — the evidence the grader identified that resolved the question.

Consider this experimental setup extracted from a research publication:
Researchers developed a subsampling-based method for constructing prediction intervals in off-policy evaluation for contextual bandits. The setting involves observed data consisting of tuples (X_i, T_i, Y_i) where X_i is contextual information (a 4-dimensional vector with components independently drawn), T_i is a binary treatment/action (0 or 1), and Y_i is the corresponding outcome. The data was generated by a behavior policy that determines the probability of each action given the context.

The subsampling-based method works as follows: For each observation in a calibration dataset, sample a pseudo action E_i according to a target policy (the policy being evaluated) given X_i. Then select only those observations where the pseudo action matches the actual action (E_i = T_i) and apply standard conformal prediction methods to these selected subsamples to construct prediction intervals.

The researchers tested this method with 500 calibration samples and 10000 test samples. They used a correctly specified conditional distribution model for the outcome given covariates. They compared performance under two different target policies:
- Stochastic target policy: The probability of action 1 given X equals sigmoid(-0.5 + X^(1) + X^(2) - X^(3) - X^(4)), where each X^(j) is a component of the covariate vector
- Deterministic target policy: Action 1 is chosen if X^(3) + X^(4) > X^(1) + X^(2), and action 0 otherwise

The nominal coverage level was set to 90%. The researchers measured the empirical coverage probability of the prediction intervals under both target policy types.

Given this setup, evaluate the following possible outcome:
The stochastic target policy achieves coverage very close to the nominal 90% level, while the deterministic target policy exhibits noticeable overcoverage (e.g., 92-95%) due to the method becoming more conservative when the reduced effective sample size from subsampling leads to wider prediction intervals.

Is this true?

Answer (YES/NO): NO